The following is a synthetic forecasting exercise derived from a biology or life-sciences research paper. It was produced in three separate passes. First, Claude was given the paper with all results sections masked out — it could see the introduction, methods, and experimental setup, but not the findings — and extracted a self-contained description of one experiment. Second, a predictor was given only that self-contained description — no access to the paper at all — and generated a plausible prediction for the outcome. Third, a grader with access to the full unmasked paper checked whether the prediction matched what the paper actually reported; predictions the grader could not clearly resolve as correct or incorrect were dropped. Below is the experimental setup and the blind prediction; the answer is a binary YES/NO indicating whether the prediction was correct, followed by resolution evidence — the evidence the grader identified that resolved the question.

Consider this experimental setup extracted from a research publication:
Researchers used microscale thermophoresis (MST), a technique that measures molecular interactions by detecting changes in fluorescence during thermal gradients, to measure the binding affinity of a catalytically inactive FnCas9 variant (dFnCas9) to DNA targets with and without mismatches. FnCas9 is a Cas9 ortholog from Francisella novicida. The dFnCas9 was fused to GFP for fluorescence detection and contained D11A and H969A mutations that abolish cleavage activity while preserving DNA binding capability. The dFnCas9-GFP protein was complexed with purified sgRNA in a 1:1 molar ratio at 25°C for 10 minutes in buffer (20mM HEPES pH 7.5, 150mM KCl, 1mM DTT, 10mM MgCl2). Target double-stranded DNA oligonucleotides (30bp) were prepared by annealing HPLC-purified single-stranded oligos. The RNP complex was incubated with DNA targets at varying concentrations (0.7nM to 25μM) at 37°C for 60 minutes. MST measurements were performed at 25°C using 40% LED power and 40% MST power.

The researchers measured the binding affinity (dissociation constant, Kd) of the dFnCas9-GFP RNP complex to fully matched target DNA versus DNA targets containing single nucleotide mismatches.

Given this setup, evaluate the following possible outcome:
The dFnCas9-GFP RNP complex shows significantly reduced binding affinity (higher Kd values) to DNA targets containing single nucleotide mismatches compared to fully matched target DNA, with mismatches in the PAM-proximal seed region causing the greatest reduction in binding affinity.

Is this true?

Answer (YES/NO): NO